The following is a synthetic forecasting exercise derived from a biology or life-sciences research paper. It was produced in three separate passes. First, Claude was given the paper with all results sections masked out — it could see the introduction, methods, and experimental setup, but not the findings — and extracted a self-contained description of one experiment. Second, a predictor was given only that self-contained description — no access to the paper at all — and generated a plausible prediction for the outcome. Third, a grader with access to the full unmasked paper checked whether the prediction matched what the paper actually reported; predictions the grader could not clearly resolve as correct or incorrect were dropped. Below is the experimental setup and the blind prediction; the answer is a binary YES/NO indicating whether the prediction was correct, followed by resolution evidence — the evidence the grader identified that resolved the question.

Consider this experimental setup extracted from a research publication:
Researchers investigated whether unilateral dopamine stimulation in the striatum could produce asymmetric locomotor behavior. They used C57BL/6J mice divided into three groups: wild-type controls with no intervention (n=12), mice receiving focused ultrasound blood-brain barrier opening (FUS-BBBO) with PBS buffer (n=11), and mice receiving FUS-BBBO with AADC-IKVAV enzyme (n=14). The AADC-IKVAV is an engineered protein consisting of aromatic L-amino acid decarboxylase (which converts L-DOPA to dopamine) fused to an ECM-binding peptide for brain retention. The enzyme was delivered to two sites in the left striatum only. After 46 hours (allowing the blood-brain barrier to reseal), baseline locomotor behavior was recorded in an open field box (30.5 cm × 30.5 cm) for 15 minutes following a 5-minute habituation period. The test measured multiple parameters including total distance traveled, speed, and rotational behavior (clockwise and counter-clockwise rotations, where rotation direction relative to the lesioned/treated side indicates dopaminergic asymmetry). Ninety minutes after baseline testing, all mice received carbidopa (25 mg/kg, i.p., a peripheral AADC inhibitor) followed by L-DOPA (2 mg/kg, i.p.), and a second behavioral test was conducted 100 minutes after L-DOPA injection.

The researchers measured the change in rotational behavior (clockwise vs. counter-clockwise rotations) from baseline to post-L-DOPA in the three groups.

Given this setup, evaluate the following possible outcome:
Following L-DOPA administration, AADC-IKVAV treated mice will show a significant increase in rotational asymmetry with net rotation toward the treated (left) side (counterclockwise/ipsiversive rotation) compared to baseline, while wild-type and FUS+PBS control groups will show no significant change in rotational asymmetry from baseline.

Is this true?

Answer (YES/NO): NO